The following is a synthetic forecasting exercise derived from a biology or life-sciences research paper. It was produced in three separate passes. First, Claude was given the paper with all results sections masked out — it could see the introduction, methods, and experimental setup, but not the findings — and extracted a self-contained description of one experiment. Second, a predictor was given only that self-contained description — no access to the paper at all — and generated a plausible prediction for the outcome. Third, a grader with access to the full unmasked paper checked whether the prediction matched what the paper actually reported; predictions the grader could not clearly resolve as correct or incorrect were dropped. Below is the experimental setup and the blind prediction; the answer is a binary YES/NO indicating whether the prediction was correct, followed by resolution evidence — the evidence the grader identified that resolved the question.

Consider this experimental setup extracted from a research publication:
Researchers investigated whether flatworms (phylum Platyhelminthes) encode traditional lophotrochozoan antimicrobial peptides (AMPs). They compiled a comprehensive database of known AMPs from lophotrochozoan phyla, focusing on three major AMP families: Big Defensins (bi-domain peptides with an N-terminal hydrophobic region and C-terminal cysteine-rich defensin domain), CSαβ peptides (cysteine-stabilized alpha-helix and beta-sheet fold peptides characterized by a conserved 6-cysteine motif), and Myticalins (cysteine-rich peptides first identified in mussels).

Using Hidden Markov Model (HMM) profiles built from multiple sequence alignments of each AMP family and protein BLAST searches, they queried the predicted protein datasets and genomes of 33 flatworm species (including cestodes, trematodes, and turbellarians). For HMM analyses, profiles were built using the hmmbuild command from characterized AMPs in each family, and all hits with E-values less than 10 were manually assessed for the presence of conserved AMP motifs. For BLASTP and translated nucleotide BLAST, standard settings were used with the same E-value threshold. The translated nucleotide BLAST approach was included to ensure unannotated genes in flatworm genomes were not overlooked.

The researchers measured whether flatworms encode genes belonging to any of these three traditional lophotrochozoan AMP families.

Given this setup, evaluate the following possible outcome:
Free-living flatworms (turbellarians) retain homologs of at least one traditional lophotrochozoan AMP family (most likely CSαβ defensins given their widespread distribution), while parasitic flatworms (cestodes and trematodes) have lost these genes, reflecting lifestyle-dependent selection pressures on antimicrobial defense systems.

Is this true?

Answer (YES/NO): NO